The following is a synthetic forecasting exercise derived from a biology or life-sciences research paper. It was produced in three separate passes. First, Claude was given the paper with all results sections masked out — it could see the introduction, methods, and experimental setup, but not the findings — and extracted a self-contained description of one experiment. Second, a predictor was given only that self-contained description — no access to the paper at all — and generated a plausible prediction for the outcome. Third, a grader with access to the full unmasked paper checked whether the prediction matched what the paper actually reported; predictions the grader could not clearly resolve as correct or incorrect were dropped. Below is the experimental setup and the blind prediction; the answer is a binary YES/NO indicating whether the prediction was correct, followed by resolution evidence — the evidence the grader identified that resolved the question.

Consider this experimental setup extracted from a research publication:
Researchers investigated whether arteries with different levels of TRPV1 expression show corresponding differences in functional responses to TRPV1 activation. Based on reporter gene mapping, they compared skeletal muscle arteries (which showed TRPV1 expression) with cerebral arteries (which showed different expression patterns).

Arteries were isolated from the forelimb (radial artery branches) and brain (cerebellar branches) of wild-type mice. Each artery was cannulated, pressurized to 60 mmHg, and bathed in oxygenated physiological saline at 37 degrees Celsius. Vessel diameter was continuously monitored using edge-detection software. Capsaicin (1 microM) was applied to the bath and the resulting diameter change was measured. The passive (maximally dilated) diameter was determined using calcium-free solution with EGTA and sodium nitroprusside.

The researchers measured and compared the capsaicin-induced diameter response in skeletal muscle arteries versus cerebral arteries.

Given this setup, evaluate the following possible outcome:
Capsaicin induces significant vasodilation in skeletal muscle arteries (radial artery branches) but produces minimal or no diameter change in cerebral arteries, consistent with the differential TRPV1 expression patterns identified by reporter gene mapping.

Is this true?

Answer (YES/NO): NO